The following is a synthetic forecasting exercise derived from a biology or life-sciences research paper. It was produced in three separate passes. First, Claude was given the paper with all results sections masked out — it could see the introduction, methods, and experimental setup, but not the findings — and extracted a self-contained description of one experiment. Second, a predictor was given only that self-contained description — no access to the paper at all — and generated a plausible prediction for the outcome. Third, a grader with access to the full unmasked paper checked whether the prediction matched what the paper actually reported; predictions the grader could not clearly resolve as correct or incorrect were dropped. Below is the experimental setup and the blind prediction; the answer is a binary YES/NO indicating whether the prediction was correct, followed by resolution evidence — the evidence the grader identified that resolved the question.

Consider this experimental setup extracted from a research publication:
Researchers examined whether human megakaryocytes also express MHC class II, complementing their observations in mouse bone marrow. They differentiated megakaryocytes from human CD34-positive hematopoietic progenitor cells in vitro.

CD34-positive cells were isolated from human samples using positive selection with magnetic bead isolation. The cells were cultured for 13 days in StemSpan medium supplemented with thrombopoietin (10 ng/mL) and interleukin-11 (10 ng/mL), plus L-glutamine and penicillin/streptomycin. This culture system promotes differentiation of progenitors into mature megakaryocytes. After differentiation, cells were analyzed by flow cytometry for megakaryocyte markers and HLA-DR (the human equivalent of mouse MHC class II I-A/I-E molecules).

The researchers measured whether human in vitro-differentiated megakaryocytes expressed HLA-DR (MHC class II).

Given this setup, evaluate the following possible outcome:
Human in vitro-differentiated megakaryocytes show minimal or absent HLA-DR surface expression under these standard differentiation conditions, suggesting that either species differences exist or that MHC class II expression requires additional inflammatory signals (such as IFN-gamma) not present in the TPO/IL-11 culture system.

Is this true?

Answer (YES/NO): NO